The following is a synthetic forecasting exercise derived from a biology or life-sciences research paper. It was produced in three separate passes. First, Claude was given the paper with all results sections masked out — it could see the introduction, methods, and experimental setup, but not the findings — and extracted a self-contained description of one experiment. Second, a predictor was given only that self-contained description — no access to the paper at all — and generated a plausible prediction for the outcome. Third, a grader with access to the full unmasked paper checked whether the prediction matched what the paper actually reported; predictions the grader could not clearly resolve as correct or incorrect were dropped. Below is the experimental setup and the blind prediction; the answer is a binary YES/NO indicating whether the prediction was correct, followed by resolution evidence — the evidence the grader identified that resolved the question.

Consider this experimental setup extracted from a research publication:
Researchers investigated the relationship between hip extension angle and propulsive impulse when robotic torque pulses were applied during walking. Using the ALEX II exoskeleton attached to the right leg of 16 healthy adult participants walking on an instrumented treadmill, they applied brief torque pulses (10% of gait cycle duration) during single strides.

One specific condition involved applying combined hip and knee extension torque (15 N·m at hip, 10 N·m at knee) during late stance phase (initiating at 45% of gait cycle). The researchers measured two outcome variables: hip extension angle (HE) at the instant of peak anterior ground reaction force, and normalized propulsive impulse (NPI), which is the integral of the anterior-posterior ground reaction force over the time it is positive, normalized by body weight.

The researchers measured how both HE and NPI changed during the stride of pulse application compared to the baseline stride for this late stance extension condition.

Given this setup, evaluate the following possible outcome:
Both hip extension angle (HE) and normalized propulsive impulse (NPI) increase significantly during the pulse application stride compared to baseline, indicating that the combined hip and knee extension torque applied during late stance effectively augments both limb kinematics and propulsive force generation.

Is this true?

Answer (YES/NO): NO